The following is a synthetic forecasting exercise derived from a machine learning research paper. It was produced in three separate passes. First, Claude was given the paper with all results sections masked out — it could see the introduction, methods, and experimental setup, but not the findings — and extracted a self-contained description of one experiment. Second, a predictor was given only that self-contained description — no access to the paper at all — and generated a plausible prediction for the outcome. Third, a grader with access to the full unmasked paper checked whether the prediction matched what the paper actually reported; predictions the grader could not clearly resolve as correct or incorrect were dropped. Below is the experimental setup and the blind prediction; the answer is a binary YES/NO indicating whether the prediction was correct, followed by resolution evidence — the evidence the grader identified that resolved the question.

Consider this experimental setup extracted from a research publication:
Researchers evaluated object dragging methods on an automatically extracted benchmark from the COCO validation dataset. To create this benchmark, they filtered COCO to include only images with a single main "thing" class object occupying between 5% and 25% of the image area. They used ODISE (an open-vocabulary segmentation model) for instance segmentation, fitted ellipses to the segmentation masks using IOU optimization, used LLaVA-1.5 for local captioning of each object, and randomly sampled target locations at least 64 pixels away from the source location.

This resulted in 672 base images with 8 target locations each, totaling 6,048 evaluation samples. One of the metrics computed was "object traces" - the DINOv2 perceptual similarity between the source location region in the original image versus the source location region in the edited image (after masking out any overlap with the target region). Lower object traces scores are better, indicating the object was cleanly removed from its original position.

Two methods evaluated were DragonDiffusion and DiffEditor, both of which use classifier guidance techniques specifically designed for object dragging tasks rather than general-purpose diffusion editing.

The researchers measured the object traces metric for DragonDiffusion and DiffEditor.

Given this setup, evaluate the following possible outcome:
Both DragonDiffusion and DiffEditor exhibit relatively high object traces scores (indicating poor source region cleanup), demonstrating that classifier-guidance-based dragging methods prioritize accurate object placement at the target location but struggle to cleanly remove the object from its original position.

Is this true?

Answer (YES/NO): YES